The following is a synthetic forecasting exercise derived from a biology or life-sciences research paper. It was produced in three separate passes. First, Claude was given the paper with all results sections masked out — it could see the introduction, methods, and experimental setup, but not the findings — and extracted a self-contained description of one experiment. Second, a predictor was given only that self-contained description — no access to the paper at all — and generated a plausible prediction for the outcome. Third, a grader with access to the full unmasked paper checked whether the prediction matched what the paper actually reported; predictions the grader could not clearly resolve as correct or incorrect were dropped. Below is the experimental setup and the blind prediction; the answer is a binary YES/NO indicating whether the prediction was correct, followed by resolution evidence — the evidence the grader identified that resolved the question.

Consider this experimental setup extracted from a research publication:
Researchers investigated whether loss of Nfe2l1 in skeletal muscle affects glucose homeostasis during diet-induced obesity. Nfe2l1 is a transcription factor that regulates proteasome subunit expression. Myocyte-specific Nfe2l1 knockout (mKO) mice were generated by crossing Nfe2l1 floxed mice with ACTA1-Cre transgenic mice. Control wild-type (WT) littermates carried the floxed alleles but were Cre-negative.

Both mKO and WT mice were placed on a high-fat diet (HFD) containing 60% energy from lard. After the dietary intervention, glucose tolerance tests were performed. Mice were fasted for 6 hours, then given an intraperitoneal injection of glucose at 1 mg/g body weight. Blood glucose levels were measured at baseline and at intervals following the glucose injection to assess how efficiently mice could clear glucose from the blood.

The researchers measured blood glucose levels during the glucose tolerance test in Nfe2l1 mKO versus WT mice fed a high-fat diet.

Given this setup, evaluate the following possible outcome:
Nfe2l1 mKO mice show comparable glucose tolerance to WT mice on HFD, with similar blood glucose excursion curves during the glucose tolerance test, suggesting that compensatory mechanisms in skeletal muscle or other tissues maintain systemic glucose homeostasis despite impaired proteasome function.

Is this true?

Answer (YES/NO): NO